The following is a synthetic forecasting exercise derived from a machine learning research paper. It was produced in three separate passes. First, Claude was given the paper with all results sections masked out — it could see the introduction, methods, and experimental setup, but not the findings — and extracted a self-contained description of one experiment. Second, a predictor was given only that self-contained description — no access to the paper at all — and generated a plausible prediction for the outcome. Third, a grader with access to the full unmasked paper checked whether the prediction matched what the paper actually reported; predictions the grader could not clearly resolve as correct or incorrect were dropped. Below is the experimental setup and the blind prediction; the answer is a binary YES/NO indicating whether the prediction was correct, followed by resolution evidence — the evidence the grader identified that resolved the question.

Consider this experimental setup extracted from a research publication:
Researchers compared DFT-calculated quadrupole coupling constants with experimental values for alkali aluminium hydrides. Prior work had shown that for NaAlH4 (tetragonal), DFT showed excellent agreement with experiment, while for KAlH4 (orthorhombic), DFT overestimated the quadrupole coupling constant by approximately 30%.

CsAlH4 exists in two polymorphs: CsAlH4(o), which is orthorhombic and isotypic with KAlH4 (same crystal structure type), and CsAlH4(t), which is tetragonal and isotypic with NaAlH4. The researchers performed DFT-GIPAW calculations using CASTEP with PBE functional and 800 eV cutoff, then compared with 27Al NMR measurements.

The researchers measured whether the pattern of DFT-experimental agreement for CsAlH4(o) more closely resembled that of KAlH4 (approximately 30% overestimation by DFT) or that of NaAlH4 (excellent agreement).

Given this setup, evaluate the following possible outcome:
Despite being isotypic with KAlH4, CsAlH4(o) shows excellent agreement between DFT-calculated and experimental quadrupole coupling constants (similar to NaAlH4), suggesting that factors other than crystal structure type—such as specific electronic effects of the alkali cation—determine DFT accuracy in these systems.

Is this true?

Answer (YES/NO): NO